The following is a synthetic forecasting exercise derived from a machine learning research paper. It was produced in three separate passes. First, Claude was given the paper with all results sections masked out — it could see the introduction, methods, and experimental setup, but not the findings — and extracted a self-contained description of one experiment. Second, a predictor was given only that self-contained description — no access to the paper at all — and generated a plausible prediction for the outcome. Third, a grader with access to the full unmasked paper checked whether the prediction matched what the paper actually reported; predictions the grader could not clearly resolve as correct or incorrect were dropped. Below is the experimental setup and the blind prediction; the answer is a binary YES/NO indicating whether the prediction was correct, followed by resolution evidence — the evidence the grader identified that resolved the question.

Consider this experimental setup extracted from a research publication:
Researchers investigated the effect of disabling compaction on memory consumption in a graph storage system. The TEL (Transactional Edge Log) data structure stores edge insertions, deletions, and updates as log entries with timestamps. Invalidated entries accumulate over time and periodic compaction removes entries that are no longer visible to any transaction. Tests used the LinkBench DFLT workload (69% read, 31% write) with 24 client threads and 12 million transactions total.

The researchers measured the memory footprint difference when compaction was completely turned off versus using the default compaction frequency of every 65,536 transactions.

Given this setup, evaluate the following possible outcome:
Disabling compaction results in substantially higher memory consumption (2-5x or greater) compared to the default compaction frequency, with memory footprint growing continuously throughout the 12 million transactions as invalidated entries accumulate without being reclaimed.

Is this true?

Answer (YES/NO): NO